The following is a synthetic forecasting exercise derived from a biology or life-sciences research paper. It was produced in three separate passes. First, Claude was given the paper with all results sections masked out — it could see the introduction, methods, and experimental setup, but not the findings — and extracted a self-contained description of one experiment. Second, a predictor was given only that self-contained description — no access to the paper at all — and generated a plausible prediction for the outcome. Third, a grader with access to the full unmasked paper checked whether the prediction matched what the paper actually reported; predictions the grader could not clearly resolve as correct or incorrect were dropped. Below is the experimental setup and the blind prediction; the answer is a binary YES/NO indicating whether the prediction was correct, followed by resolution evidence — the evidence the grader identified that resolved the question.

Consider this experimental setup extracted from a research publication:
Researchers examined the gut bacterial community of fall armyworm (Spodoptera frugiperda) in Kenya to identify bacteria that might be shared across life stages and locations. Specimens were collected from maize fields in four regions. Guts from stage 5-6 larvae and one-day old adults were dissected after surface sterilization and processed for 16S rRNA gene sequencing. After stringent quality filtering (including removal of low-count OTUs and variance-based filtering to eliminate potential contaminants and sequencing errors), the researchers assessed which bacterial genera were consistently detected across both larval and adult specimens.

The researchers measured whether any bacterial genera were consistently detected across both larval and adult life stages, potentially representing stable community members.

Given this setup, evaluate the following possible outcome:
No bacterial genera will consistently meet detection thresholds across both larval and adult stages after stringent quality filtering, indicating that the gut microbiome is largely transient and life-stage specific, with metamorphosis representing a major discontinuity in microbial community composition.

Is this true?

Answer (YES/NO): NO